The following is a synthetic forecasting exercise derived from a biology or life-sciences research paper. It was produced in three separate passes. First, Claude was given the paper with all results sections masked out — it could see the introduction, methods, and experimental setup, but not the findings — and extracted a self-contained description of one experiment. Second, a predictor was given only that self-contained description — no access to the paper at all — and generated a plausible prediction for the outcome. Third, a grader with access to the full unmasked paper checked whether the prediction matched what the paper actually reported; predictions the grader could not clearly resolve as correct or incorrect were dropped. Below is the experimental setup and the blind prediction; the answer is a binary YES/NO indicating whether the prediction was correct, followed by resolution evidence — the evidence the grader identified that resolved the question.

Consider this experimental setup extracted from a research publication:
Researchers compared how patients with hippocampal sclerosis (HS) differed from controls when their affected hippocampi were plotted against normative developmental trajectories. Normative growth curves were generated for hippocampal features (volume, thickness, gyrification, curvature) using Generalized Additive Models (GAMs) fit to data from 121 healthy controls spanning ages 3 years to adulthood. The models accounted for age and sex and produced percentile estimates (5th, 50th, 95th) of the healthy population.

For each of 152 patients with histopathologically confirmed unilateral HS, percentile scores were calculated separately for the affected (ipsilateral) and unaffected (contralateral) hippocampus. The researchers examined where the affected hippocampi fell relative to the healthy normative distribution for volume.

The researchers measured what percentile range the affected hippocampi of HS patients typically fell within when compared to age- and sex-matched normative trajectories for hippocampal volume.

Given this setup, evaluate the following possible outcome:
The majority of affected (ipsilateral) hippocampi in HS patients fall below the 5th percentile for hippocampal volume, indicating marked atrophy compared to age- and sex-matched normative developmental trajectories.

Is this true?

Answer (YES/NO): YES